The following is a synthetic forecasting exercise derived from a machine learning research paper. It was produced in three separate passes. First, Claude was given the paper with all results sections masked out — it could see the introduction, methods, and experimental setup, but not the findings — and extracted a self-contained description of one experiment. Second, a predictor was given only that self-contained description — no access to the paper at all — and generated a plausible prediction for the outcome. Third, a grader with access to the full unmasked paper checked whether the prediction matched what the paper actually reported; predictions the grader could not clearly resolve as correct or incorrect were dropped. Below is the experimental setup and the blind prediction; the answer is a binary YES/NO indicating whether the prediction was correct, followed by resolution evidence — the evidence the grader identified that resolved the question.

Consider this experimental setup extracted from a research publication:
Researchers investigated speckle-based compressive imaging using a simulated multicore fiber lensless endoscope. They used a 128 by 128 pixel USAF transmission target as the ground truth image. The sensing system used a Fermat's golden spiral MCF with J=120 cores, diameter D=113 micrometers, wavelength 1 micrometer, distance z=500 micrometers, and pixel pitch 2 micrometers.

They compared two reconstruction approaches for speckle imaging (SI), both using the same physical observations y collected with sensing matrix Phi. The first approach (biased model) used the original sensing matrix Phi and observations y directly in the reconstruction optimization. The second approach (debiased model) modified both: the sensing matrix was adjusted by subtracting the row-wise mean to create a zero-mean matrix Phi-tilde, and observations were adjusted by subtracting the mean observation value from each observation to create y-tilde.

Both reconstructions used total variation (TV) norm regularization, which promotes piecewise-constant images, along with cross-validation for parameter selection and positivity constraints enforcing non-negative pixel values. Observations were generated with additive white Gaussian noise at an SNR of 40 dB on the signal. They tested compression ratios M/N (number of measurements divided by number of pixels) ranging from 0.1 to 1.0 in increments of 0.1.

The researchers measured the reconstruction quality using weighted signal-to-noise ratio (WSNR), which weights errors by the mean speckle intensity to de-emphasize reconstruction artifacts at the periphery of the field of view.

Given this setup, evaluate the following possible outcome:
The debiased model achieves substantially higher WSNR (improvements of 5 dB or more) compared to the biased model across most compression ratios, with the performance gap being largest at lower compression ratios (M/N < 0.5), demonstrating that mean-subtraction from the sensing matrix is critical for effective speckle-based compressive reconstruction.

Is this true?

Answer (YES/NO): NO